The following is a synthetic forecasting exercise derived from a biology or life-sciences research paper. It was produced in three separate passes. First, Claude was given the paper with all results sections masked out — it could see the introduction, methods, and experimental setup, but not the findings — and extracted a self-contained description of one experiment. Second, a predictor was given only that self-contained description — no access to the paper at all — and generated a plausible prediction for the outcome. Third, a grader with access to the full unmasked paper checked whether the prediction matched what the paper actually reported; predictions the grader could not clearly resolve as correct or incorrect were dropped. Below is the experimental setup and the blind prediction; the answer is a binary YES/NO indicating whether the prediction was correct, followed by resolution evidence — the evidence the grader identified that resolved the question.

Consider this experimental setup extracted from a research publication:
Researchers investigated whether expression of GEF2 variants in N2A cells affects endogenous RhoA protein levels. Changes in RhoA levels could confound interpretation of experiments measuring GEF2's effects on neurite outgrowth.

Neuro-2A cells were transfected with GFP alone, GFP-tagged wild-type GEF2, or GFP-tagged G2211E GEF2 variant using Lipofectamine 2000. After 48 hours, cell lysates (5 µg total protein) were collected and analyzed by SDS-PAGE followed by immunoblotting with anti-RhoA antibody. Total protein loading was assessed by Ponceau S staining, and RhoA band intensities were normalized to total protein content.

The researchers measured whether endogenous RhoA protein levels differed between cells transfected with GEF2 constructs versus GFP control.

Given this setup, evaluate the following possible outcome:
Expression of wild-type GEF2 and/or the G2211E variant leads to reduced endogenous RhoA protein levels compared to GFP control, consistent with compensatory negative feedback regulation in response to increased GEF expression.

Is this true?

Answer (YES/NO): NO